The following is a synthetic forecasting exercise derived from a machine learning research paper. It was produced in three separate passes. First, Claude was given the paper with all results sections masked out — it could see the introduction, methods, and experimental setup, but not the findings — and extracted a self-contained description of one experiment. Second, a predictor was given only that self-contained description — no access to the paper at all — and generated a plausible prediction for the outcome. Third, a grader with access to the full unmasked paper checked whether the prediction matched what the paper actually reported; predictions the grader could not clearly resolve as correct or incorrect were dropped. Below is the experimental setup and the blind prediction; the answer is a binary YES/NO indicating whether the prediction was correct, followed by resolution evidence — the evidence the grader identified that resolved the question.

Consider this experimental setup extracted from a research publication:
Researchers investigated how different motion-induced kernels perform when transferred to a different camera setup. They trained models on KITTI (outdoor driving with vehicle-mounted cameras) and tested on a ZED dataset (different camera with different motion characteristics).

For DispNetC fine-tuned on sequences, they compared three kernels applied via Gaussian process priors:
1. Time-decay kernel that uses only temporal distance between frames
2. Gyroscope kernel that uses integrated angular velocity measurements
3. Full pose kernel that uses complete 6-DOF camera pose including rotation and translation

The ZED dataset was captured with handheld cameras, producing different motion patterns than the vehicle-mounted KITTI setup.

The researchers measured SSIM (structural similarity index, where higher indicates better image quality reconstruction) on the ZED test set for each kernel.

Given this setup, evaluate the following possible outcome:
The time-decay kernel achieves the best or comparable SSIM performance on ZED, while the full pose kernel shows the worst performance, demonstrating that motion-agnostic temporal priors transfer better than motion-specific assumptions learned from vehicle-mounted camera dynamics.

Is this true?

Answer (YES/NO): NO